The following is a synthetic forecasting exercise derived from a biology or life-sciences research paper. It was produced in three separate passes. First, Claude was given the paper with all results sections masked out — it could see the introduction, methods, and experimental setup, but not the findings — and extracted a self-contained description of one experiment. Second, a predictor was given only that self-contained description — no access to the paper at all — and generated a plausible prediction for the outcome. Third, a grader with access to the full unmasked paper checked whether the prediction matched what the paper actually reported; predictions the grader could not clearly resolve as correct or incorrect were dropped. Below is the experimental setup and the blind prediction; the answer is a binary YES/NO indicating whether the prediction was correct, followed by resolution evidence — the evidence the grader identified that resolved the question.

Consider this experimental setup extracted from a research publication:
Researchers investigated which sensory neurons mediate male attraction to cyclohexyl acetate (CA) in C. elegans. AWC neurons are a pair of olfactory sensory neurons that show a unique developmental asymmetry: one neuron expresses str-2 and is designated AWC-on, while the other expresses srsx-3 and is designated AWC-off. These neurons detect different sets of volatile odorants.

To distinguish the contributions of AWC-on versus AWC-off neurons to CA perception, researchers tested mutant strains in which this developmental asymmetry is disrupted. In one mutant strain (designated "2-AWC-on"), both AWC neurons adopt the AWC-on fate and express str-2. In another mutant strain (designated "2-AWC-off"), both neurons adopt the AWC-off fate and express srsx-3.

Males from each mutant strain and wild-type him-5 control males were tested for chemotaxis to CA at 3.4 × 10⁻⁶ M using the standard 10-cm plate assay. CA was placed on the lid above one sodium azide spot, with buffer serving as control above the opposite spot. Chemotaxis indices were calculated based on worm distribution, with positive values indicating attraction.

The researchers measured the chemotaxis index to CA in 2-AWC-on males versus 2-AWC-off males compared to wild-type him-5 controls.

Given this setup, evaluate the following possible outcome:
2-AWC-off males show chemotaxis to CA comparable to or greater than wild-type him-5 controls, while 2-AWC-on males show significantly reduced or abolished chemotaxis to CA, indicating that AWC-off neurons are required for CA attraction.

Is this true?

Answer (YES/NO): NO